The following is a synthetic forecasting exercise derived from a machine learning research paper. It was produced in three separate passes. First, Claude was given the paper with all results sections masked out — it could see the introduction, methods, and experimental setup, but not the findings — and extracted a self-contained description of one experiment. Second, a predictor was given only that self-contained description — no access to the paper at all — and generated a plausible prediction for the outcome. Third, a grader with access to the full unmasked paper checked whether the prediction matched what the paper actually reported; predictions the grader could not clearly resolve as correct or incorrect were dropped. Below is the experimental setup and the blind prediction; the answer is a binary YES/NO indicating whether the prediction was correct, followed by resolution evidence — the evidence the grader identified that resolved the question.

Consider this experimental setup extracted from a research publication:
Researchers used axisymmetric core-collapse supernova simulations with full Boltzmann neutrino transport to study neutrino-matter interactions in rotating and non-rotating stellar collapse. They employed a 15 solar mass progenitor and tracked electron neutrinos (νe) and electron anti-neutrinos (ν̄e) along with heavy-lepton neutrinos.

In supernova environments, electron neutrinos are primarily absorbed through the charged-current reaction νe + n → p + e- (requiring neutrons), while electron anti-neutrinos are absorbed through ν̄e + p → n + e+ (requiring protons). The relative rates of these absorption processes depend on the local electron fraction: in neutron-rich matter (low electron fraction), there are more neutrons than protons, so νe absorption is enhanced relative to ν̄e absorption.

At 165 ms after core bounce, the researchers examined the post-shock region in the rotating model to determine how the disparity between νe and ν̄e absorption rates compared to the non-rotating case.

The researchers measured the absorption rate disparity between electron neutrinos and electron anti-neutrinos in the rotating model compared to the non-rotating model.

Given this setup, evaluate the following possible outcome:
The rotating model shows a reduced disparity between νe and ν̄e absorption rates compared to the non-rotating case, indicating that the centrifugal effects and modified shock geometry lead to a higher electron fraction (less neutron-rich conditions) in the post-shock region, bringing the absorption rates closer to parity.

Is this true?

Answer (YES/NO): NO